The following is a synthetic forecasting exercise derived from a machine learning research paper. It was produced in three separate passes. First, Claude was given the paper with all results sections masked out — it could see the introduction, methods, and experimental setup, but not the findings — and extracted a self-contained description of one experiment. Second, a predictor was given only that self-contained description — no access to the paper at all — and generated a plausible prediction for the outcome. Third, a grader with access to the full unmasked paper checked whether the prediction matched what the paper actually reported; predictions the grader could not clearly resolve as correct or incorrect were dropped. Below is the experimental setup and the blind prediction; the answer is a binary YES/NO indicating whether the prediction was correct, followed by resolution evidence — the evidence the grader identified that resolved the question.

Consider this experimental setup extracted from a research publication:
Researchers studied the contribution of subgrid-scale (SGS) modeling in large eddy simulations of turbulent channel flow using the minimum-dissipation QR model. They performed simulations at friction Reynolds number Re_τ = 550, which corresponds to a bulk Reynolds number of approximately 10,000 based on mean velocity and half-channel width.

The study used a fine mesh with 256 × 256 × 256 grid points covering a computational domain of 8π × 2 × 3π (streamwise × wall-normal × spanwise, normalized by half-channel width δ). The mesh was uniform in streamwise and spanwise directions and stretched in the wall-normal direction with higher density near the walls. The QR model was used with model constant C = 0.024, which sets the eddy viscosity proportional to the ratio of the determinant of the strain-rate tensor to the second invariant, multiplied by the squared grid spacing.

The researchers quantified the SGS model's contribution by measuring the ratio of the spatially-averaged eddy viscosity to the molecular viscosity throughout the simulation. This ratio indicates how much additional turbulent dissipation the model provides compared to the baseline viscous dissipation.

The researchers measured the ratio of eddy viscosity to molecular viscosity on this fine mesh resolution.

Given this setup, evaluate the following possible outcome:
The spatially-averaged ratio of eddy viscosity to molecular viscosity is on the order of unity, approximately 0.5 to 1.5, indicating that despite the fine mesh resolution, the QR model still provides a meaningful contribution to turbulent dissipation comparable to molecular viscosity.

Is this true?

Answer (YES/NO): NO